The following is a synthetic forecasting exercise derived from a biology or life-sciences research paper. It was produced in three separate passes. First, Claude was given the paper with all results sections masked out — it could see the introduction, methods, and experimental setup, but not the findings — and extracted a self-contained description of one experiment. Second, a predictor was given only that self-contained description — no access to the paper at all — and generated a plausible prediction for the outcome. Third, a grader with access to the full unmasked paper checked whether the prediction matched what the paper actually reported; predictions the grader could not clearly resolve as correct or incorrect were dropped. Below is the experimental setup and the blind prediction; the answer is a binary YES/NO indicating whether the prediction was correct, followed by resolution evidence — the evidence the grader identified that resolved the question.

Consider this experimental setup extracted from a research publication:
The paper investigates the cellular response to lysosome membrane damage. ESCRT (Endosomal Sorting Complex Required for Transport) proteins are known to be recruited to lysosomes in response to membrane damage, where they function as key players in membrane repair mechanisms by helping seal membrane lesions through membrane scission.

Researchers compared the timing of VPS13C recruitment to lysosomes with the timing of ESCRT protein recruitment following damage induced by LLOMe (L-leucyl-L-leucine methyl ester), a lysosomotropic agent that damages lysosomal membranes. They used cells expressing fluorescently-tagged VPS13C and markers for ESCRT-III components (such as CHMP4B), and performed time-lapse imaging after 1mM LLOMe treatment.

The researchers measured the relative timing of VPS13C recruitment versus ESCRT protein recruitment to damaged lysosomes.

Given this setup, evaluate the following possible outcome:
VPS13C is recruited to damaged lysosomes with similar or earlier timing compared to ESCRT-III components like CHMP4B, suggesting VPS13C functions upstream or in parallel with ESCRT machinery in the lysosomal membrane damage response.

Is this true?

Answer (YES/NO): YES